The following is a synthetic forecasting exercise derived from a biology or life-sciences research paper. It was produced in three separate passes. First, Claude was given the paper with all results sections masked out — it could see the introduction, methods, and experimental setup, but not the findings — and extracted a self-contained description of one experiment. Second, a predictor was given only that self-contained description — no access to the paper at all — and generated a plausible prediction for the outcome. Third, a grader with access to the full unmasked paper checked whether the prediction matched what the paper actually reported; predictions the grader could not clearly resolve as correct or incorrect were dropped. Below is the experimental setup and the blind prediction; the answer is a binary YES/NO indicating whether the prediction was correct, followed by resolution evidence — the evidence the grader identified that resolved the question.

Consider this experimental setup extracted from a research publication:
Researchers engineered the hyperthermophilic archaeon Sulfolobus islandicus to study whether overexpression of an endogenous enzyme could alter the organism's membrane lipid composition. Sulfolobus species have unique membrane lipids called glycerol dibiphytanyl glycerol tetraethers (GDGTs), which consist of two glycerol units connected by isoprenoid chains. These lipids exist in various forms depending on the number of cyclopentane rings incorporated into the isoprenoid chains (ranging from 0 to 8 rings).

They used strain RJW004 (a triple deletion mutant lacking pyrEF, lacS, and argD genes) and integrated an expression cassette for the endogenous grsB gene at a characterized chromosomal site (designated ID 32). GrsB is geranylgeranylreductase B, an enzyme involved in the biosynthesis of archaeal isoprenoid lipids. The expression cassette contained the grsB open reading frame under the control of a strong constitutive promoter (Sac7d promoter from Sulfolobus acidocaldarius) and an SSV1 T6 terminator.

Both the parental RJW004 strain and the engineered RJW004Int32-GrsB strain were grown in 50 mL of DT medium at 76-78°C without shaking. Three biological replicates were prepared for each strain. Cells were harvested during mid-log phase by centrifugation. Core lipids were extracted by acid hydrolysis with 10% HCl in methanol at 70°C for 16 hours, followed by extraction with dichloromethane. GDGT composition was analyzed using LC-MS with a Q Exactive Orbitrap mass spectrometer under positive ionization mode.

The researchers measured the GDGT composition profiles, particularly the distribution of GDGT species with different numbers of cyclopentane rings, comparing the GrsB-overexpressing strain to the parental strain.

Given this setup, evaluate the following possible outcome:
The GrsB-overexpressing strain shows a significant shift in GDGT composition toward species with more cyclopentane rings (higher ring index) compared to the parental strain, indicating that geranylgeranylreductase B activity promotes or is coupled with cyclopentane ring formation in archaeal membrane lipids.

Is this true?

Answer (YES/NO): NO